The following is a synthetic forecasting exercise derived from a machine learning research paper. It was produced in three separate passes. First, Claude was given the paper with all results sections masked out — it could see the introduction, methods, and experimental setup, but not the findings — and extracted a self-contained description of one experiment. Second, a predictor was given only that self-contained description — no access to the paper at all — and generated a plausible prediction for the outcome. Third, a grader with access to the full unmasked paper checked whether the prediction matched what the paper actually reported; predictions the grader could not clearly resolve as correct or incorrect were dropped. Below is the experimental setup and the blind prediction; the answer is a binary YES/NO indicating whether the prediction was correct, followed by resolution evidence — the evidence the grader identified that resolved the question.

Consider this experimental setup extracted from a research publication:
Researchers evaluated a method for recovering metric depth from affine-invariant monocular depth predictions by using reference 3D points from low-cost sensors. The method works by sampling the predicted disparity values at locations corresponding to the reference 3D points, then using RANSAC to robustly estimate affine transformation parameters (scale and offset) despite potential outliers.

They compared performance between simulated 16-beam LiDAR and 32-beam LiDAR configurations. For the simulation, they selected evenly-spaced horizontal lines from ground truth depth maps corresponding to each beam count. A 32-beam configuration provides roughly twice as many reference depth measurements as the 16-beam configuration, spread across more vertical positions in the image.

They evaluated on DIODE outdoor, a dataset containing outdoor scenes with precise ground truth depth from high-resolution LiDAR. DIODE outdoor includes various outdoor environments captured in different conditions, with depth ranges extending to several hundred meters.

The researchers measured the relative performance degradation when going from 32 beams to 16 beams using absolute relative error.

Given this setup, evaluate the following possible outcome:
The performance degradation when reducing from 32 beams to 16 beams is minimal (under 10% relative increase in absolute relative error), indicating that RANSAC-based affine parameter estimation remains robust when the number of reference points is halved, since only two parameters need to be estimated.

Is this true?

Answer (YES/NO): YES